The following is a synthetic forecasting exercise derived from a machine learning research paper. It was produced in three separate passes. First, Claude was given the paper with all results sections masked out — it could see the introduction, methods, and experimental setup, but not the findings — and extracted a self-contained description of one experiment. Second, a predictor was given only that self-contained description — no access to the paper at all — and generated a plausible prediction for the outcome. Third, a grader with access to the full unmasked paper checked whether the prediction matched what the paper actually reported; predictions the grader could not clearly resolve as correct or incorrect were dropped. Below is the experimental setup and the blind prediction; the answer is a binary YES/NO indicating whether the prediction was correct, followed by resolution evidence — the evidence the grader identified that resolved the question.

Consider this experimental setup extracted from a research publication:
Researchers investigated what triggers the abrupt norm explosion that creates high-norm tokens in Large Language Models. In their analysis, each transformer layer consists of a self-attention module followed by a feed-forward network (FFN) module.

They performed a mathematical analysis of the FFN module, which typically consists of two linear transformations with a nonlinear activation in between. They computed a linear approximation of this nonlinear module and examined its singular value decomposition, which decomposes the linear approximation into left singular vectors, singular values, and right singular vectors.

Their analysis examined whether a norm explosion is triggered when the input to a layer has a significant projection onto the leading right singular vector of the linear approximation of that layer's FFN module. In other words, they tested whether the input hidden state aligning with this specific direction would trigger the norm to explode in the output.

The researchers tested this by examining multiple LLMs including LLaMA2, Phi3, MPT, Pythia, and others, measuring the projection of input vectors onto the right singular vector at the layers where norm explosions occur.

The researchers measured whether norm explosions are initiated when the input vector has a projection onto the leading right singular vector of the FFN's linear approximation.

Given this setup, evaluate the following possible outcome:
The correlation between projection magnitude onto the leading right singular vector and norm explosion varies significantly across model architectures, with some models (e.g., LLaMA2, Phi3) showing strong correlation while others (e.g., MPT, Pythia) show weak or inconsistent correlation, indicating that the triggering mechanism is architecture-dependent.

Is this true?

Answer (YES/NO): NO